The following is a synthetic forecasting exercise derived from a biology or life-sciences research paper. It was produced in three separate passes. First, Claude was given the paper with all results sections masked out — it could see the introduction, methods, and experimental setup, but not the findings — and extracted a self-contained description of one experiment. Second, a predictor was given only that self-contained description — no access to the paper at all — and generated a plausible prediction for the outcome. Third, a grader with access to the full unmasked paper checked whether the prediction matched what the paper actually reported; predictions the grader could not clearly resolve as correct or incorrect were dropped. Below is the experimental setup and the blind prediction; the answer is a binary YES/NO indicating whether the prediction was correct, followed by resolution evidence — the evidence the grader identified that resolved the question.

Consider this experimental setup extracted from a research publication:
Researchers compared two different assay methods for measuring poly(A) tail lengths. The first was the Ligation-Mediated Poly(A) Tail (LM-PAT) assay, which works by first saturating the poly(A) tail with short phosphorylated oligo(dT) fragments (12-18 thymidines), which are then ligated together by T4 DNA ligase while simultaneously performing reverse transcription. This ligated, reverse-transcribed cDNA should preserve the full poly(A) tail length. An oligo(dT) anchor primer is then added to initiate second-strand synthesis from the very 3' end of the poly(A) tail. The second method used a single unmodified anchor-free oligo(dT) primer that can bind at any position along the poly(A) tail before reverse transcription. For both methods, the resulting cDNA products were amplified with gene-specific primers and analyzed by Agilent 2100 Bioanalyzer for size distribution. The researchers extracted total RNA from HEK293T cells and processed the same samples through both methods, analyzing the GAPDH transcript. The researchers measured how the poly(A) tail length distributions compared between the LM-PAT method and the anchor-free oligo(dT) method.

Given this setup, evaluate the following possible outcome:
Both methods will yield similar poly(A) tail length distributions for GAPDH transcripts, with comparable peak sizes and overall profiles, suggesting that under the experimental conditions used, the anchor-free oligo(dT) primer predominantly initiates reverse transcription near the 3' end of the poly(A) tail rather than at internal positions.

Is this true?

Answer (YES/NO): NO